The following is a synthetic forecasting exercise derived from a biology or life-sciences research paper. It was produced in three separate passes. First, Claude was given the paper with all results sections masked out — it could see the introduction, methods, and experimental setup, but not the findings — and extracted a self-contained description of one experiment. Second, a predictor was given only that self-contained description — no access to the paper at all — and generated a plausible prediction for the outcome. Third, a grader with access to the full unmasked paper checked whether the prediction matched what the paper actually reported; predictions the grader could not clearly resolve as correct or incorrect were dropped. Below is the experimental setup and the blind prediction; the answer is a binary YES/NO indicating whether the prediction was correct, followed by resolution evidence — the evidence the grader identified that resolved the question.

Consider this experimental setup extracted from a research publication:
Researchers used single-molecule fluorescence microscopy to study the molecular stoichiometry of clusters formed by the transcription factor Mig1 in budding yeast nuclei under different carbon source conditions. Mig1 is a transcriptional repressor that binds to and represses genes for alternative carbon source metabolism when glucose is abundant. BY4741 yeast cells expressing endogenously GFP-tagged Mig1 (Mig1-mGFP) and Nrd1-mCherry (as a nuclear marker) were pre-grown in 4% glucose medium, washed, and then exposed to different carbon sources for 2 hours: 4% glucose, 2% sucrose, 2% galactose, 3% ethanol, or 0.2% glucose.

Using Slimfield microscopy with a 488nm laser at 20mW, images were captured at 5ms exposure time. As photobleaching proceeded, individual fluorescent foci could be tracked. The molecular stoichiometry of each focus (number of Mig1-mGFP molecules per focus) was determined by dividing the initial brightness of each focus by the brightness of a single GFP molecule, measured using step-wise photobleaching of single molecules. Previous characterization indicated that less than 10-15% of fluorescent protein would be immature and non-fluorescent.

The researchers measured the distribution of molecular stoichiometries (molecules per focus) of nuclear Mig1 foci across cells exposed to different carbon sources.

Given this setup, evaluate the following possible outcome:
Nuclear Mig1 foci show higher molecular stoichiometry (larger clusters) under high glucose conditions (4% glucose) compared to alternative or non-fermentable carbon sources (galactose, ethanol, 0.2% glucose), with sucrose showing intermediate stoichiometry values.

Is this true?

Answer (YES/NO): NO